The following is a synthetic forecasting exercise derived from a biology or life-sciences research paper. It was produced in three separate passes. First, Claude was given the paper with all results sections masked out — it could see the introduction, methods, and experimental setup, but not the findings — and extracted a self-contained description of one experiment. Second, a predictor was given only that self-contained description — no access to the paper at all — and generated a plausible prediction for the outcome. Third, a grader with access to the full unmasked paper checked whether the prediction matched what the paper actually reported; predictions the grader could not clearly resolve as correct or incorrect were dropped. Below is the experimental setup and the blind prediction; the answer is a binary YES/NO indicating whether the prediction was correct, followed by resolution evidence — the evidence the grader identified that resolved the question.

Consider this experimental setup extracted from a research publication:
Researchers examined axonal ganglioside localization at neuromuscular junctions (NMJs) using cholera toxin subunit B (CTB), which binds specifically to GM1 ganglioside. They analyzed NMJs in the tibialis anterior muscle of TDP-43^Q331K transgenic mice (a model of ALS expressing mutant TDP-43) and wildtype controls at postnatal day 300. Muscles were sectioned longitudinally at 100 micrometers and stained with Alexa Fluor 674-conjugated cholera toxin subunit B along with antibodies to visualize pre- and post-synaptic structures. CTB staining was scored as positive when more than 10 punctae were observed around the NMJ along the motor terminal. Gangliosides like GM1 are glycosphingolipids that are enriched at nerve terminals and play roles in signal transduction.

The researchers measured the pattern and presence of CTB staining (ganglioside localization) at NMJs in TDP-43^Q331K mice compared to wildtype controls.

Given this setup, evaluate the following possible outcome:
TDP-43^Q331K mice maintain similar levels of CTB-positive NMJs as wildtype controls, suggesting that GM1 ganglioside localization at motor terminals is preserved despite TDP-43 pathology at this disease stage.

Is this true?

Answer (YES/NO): NO